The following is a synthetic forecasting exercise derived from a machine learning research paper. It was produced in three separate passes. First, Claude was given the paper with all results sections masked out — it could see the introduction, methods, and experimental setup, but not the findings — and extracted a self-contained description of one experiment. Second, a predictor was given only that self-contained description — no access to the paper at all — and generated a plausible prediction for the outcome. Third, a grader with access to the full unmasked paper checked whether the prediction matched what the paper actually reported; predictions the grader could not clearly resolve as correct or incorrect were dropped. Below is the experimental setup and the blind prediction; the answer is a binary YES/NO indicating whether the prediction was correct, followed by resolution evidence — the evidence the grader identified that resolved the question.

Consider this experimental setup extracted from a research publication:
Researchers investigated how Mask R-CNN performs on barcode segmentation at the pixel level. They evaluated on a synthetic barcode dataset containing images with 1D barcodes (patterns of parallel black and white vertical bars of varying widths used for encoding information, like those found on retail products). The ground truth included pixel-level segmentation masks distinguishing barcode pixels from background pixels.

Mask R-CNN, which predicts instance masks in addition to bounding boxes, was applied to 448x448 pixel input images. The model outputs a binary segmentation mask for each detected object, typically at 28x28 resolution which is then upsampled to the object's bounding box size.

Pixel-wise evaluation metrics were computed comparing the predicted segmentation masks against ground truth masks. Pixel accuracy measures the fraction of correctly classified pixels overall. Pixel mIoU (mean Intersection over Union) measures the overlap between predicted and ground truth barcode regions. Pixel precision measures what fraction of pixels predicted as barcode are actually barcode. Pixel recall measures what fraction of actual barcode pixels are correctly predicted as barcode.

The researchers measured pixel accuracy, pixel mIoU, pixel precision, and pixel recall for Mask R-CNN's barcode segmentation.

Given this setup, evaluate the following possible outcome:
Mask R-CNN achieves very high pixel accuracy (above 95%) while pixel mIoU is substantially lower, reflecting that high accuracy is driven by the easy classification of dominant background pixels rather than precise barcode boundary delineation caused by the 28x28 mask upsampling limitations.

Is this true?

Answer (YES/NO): NO